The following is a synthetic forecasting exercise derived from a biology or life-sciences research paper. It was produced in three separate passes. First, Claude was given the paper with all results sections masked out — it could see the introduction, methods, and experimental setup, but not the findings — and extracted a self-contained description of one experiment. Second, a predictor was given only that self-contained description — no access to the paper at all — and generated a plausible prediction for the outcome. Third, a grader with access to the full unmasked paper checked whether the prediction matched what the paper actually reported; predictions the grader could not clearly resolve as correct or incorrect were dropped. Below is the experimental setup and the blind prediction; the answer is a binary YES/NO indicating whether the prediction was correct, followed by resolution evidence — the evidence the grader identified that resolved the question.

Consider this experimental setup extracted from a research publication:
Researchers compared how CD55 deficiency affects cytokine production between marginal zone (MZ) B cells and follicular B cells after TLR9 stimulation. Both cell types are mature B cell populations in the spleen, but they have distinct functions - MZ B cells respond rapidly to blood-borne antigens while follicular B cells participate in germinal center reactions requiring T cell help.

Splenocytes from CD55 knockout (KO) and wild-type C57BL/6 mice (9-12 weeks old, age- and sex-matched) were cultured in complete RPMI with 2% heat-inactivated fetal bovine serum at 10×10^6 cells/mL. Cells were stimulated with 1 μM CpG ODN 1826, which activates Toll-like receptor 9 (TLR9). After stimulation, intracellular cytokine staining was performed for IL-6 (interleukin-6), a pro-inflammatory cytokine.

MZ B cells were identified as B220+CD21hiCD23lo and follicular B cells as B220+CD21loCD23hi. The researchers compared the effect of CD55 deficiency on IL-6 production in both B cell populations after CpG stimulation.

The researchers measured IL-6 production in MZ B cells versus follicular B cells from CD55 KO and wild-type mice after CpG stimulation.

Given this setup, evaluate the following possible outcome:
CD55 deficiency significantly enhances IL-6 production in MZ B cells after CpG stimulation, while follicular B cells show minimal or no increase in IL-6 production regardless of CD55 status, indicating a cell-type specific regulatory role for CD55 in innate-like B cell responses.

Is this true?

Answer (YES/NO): YES